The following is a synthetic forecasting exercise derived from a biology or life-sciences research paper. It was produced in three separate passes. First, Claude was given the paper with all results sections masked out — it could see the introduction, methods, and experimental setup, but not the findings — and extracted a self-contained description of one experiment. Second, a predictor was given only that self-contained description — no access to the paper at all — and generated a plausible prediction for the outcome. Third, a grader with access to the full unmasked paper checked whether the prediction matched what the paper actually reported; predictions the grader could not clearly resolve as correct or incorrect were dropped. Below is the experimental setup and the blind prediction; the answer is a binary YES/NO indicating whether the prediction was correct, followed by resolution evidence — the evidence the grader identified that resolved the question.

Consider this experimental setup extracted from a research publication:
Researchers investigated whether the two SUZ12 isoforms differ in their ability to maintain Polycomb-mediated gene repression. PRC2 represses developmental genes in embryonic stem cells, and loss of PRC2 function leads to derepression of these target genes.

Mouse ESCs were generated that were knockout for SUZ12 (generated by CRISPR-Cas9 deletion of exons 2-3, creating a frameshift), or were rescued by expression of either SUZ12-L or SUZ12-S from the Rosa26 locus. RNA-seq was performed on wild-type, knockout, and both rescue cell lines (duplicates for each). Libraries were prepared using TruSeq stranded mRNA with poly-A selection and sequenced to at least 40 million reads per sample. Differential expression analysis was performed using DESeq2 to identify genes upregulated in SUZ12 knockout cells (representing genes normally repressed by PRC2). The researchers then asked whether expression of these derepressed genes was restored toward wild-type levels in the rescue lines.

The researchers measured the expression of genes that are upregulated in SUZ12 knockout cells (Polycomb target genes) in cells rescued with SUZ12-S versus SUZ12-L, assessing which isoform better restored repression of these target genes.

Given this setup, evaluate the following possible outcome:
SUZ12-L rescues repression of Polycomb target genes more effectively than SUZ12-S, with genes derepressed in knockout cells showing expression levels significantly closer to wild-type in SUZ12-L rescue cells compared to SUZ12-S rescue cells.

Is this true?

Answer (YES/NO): NO